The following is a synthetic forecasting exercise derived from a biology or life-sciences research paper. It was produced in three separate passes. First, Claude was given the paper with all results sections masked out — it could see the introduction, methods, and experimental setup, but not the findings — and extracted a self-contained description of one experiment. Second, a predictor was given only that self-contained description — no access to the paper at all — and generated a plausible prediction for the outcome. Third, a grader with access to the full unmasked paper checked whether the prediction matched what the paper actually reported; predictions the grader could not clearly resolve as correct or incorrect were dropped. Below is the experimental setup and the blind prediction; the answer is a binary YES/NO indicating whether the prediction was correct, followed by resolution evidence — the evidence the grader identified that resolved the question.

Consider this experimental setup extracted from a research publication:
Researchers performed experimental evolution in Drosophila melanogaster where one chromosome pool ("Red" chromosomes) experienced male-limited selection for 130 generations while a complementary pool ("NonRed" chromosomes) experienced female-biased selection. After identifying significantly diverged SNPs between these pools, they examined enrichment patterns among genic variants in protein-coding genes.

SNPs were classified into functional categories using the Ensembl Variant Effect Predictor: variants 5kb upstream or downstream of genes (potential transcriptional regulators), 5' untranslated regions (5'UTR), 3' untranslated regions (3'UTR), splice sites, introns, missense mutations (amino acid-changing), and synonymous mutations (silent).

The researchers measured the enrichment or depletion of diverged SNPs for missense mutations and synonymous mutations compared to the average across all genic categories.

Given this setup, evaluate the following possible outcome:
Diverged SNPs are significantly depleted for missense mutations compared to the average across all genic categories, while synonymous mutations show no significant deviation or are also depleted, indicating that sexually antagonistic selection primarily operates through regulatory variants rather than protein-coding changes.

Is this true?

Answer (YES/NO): YES